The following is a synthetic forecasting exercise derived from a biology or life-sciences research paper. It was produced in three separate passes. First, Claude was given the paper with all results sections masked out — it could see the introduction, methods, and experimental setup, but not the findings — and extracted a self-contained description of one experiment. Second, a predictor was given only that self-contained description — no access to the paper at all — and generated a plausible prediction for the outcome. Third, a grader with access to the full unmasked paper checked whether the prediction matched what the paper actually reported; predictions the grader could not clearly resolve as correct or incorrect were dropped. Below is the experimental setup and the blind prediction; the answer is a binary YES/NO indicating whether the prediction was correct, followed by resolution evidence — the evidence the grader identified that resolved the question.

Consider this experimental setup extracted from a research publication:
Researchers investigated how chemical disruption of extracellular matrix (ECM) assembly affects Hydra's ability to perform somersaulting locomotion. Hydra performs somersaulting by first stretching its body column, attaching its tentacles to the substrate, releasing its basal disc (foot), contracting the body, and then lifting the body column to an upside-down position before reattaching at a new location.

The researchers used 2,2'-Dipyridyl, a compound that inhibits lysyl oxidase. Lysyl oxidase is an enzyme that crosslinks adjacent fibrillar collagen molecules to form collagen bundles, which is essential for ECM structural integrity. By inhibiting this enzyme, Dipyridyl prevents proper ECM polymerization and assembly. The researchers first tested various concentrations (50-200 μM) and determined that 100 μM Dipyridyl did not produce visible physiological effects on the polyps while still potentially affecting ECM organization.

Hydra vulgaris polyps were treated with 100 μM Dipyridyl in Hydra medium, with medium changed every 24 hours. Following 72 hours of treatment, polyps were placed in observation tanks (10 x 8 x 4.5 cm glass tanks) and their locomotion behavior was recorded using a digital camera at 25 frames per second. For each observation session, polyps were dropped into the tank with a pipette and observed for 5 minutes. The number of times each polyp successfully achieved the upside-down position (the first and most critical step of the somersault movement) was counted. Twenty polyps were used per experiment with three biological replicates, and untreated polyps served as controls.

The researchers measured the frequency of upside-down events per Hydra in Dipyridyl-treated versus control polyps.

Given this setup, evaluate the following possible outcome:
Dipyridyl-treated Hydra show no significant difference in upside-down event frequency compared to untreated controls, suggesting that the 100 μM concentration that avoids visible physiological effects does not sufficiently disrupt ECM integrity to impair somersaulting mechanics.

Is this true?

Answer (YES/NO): NO